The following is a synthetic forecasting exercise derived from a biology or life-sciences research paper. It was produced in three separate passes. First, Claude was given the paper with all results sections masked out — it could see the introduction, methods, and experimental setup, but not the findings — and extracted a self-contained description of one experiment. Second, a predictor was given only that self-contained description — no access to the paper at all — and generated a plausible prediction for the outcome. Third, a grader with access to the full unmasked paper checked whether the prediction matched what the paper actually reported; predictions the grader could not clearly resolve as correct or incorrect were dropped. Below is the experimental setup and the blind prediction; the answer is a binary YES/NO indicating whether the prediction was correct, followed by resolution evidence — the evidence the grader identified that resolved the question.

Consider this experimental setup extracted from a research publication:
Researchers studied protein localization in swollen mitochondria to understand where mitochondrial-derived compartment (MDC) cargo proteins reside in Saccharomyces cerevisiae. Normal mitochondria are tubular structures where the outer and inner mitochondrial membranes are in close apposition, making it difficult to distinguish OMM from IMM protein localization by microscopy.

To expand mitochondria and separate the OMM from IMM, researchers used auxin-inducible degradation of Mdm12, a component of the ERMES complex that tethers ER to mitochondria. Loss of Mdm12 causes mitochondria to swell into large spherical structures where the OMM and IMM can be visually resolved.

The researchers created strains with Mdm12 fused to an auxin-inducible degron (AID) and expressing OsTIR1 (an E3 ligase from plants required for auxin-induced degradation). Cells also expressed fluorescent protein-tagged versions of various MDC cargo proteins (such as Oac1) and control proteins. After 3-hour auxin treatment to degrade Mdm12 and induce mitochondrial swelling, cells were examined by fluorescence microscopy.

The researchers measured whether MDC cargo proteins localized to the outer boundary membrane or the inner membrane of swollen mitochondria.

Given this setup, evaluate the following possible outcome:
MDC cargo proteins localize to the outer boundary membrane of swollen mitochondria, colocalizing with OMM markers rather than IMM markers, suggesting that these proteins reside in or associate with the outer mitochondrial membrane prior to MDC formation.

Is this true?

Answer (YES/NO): NO